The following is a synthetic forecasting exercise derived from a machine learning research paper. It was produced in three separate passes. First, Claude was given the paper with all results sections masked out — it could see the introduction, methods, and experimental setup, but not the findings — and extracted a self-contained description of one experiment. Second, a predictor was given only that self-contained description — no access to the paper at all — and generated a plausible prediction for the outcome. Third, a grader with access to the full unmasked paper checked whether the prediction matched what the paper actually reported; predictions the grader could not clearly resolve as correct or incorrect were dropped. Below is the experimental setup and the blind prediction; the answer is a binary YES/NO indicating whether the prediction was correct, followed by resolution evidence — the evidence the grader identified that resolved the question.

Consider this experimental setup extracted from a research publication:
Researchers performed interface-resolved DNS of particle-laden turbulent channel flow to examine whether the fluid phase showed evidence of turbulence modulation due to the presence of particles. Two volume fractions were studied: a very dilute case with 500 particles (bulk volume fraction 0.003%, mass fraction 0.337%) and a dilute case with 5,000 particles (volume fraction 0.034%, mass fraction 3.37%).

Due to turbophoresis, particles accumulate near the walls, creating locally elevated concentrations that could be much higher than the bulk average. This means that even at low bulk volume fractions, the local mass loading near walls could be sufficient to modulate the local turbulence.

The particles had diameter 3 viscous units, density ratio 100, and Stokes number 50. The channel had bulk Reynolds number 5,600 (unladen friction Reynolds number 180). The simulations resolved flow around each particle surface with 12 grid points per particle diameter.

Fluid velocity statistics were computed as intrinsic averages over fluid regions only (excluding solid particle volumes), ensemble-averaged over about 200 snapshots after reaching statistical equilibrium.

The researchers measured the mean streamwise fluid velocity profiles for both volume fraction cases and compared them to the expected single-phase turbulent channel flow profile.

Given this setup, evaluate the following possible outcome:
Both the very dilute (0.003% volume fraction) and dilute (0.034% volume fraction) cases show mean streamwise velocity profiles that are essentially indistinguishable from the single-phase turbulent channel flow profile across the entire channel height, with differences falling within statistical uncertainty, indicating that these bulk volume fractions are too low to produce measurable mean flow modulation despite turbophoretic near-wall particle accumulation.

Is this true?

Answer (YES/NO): NO